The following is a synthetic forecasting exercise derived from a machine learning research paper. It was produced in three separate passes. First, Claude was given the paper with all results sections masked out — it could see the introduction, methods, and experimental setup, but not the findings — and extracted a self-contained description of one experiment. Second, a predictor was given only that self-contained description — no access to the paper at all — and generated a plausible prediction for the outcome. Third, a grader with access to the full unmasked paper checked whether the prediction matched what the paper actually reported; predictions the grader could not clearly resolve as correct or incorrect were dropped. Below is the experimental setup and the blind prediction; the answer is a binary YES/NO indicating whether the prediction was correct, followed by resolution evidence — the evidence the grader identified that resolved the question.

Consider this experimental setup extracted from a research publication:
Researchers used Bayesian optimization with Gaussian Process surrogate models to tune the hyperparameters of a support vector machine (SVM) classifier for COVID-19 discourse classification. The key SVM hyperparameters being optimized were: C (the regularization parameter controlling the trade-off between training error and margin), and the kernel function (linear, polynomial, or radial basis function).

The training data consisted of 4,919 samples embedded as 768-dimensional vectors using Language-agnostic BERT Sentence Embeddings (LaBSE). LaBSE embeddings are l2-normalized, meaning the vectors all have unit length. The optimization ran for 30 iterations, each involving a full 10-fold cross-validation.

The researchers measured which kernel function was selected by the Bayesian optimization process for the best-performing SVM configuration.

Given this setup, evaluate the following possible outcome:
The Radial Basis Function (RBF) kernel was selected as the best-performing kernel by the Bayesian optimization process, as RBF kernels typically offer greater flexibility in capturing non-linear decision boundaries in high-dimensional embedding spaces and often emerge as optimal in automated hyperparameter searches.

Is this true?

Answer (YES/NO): YES